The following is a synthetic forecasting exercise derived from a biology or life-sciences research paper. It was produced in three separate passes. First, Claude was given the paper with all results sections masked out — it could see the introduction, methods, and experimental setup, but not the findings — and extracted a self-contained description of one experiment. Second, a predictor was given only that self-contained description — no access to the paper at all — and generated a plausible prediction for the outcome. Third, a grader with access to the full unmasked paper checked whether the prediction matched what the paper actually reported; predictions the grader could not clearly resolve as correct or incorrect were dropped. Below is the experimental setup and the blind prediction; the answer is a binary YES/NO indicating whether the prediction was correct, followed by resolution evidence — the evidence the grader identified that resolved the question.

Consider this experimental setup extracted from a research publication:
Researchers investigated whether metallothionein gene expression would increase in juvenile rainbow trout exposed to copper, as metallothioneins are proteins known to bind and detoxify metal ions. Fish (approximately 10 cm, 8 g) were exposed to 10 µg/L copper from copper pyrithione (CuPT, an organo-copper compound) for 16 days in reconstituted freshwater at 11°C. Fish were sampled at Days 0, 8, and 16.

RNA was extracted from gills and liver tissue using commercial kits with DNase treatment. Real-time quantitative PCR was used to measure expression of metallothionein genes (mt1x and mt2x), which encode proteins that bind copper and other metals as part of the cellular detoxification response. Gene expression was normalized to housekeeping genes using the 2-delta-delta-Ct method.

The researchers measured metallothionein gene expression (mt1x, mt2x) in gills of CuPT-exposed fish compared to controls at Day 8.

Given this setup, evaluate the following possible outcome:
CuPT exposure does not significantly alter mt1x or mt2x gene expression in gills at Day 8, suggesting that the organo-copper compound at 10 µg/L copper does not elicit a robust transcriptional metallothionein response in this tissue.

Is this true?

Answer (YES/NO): NO